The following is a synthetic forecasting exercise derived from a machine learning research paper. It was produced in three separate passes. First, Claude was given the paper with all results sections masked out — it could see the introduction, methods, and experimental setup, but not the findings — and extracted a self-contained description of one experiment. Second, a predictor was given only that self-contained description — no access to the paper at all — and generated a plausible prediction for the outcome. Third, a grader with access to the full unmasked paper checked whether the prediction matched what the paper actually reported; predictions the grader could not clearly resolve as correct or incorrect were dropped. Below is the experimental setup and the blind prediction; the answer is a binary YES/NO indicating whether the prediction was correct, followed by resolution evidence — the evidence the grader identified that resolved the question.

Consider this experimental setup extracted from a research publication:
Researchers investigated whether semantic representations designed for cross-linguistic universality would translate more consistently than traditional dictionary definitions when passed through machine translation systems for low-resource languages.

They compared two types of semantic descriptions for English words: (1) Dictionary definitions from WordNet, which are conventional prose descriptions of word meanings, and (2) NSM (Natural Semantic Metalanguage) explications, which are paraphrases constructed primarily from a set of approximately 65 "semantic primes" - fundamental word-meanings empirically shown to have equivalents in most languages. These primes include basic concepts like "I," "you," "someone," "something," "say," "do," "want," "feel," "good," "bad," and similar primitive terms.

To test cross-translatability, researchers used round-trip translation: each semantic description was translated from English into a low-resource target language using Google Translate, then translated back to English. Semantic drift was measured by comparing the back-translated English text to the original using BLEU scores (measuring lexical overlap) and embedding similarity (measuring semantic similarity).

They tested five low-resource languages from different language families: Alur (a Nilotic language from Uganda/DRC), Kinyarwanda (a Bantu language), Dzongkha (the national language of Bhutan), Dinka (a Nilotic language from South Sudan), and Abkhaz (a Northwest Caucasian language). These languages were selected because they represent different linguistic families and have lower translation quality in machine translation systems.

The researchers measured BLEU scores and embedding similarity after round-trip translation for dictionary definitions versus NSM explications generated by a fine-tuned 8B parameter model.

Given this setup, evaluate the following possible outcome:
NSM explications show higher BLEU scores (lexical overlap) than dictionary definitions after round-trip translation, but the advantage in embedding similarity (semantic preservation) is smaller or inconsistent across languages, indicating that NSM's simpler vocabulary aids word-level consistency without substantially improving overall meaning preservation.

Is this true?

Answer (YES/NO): NO